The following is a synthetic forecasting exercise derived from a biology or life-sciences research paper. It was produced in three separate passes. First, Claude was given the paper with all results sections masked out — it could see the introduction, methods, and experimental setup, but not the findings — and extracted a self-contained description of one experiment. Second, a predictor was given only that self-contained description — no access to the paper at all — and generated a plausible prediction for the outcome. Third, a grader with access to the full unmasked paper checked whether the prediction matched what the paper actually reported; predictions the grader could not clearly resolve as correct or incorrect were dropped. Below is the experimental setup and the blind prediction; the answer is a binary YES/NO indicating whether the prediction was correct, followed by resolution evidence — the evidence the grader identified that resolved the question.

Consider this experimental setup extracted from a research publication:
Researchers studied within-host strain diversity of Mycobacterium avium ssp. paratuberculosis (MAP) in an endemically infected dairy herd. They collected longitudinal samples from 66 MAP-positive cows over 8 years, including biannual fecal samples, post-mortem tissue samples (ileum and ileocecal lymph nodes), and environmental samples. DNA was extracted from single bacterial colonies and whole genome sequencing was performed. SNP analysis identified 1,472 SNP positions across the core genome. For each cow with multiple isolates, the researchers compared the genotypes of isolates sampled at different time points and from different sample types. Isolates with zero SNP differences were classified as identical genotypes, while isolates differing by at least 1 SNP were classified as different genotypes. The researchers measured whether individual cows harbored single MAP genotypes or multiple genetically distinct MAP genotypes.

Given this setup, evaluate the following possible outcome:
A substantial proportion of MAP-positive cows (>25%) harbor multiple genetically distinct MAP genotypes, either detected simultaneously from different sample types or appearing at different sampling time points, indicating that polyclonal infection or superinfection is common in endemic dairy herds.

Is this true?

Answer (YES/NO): YES